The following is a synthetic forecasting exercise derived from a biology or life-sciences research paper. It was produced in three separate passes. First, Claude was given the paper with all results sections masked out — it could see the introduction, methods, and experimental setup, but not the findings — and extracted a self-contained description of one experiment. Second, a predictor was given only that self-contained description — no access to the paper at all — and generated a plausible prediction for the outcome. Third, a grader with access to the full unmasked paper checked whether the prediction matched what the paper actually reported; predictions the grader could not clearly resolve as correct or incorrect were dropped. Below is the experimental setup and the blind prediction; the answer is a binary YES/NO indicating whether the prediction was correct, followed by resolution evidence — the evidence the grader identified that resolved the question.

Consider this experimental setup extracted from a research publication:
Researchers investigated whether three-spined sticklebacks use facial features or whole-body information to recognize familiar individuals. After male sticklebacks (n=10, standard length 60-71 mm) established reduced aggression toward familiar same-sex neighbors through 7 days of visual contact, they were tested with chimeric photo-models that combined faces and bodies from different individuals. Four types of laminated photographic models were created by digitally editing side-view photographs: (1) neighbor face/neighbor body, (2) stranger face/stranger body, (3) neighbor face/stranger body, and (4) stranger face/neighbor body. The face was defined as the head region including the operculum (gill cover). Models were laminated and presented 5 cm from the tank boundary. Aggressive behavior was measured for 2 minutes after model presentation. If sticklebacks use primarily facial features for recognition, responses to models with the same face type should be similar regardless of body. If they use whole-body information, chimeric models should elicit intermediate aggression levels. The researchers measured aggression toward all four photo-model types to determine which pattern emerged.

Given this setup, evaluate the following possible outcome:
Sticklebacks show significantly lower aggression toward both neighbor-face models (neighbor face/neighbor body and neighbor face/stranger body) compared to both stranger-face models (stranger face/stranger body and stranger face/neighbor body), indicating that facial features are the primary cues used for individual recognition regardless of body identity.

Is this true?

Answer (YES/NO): YES